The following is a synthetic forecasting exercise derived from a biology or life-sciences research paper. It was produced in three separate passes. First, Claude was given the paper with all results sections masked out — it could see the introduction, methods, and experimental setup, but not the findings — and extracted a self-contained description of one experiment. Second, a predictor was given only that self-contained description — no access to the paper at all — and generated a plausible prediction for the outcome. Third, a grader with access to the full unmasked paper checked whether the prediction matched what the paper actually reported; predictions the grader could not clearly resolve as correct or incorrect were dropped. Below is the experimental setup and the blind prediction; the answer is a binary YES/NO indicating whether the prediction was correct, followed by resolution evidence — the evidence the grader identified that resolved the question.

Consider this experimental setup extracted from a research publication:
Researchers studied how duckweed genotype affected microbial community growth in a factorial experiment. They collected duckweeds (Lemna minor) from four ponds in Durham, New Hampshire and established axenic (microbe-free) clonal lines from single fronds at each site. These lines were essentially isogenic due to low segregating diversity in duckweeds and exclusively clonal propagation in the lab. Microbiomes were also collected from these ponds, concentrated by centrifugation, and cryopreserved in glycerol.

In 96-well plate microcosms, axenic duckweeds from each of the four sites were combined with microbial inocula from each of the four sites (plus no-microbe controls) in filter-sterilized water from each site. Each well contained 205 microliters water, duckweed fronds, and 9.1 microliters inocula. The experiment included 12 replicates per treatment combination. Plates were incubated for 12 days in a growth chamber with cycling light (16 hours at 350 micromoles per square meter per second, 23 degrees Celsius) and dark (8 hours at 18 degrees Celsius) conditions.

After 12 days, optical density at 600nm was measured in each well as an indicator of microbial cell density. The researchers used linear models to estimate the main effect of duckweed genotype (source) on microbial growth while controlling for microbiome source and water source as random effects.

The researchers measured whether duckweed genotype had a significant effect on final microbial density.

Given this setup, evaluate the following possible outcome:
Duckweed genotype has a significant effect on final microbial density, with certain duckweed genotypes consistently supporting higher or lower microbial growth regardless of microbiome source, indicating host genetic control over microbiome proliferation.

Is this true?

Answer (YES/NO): YES